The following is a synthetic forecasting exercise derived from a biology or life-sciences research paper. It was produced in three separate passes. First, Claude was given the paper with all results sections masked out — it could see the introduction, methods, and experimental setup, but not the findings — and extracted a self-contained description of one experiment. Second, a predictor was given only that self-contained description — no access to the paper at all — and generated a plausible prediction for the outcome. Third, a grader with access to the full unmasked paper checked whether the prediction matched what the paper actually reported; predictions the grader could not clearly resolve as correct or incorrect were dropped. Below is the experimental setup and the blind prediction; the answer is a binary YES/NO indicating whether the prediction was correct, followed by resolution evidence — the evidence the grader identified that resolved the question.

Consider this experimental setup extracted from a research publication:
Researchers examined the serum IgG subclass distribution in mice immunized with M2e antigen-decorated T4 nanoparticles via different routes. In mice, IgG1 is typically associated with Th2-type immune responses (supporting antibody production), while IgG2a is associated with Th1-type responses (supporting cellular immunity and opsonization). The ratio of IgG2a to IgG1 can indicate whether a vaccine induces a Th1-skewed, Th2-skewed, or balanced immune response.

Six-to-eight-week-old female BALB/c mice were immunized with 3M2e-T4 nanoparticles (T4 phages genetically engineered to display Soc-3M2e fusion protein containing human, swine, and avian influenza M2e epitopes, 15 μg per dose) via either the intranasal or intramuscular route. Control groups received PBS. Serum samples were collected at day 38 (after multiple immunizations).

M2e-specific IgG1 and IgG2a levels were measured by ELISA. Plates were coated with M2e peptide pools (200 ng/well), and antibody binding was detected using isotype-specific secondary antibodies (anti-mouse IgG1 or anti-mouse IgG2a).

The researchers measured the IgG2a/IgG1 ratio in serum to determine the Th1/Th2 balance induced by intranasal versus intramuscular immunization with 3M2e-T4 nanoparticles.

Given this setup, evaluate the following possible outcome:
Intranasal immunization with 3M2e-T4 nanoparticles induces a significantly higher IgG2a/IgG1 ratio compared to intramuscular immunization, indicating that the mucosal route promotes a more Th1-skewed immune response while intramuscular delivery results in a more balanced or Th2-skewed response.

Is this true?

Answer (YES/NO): NO